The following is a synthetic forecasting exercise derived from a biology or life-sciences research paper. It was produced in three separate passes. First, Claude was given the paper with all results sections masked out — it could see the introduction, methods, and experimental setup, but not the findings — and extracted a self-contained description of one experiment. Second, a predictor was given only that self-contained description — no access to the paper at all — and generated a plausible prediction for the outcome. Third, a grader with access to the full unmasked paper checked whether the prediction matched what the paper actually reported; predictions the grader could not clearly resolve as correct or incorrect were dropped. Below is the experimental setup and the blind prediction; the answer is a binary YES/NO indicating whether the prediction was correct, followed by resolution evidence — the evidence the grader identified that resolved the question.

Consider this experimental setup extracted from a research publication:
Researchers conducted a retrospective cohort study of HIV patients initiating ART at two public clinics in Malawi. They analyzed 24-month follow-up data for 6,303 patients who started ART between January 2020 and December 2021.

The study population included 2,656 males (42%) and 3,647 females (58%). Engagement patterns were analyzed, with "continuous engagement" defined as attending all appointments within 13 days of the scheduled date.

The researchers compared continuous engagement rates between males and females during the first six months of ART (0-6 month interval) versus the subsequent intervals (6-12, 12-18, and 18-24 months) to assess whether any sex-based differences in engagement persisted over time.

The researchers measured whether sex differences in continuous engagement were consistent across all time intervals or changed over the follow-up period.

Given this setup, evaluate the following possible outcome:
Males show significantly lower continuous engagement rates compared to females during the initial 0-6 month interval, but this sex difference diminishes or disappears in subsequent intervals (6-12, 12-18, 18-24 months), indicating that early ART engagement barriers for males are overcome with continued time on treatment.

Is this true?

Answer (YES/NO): NO